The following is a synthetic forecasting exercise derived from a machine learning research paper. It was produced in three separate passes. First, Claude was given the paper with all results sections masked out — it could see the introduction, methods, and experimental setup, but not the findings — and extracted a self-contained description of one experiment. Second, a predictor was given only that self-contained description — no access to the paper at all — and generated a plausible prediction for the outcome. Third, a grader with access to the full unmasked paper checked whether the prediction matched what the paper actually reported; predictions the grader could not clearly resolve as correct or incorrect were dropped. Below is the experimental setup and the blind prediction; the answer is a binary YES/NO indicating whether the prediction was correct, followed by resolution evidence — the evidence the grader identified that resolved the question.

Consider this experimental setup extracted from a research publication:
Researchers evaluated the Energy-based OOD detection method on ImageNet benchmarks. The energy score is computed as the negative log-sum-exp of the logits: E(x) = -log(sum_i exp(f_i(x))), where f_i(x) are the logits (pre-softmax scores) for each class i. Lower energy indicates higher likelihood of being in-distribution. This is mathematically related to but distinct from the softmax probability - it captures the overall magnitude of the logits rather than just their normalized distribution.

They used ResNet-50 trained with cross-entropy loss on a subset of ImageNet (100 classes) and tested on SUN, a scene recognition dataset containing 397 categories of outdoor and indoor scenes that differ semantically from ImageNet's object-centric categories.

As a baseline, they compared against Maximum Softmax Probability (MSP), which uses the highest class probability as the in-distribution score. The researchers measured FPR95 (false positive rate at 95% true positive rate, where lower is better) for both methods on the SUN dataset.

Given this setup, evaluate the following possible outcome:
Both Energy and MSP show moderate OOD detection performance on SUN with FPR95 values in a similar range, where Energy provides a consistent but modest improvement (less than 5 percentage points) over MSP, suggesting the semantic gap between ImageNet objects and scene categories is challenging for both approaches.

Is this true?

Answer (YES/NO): NO